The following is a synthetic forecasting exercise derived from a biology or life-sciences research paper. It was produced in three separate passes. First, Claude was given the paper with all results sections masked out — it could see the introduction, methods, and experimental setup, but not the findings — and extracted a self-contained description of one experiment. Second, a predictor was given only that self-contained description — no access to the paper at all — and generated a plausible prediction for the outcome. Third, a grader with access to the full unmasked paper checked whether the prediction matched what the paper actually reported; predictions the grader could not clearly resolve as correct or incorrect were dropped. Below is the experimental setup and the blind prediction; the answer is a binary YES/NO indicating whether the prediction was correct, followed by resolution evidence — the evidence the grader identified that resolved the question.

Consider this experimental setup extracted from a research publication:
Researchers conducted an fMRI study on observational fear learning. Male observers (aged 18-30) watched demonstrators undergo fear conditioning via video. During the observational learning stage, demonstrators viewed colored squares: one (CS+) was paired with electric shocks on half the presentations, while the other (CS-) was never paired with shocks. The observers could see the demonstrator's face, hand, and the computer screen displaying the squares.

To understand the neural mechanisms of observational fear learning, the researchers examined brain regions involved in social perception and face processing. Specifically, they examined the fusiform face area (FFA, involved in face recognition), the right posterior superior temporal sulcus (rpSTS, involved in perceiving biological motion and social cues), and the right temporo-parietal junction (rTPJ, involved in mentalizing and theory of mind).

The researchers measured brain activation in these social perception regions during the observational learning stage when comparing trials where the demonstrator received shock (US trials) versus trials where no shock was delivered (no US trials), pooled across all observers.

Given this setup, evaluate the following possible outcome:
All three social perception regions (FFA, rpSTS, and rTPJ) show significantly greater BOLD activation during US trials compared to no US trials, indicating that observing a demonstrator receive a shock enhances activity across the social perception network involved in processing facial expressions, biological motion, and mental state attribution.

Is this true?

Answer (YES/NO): NO